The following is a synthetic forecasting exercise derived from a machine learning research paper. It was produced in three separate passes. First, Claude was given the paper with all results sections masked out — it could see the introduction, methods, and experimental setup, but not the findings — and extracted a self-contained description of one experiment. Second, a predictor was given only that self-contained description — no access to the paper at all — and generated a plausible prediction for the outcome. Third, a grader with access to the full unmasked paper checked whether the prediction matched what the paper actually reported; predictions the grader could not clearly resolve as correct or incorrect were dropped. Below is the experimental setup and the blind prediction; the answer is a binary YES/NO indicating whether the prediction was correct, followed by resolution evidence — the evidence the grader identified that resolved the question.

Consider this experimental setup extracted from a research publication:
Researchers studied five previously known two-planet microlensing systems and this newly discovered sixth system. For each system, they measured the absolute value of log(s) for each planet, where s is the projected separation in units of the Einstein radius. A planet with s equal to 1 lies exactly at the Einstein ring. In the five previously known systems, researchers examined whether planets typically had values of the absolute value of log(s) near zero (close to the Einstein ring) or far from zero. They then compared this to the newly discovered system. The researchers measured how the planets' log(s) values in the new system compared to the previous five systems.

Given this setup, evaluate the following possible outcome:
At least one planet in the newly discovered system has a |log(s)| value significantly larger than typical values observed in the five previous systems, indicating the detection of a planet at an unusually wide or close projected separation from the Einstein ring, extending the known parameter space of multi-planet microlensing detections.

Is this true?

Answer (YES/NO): YES